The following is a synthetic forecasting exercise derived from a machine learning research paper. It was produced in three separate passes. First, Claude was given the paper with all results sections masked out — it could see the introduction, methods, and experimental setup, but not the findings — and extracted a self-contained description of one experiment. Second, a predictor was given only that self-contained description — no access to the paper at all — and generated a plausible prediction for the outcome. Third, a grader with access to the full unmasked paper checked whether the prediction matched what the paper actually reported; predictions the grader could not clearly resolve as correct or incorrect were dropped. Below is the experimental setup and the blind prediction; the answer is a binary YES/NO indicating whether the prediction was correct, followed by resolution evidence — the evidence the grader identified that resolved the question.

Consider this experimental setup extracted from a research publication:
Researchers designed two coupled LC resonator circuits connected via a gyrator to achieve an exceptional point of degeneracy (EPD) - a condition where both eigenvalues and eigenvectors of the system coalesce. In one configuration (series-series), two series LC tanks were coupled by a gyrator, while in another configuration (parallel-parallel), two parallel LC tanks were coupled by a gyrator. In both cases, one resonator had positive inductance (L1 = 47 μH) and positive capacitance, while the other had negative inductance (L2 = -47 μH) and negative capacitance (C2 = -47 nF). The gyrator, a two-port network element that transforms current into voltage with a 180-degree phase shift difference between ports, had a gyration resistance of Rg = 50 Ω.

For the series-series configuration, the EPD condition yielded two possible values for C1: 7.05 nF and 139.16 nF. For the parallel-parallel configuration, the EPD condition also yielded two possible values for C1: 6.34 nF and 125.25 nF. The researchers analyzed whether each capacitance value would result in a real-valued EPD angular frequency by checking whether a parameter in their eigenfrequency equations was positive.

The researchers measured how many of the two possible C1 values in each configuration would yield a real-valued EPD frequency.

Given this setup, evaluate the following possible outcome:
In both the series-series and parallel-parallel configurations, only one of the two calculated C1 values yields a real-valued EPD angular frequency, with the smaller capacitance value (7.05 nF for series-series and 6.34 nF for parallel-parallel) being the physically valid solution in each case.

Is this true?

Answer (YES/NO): NO